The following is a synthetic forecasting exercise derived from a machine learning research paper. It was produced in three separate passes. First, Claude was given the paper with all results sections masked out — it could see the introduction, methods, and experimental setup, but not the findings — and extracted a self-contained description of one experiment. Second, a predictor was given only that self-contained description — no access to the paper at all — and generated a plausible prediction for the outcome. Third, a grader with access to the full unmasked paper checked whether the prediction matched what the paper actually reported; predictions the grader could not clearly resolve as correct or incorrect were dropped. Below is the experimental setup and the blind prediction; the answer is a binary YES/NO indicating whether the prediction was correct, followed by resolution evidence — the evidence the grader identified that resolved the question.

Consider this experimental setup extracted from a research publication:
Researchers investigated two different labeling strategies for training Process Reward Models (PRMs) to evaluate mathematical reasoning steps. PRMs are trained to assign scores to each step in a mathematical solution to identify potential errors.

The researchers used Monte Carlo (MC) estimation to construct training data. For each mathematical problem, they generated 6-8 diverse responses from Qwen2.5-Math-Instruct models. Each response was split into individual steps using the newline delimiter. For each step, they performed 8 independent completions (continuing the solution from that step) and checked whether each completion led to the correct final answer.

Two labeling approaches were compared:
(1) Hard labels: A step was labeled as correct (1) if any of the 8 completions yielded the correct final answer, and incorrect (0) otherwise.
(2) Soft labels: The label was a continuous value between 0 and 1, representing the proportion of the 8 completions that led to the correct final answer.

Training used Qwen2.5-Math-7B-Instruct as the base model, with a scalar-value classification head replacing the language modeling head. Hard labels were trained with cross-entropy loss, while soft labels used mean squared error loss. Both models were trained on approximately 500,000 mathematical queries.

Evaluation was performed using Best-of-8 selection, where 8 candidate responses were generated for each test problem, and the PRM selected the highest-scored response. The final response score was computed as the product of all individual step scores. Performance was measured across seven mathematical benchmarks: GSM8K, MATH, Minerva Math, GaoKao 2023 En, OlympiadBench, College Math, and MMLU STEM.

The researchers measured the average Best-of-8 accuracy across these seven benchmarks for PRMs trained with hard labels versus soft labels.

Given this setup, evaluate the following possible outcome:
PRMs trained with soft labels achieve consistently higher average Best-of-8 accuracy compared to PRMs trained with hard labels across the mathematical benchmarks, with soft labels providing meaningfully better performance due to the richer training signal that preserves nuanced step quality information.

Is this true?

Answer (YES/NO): NO